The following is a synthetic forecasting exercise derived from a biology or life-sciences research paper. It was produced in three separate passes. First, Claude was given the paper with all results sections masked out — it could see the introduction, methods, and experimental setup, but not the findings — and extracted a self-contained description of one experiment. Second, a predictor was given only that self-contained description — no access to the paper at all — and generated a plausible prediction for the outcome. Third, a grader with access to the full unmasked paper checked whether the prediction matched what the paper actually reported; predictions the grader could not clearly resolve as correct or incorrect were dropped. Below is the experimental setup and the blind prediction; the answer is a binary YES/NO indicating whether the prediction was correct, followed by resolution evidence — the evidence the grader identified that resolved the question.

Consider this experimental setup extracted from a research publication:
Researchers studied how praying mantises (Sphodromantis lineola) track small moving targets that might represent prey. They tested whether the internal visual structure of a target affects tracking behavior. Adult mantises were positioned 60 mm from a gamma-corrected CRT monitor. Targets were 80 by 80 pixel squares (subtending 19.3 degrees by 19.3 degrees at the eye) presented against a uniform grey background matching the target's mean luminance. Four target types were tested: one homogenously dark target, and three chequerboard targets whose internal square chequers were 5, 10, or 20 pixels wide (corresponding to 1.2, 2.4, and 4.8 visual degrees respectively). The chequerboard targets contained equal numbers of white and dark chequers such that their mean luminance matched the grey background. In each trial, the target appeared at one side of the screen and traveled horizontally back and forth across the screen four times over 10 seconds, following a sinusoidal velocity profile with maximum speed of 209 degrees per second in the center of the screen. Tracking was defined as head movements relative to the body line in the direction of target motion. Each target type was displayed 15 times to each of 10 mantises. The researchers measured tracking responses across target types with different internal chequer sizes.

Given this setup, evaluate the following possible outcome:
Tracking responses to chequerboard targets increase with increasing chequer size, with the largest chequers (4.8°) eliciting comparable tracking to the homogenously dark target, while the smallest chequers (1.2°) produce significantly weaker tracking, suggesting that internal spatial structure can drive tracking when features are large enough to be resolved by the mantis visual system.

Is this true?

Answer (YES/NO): NO